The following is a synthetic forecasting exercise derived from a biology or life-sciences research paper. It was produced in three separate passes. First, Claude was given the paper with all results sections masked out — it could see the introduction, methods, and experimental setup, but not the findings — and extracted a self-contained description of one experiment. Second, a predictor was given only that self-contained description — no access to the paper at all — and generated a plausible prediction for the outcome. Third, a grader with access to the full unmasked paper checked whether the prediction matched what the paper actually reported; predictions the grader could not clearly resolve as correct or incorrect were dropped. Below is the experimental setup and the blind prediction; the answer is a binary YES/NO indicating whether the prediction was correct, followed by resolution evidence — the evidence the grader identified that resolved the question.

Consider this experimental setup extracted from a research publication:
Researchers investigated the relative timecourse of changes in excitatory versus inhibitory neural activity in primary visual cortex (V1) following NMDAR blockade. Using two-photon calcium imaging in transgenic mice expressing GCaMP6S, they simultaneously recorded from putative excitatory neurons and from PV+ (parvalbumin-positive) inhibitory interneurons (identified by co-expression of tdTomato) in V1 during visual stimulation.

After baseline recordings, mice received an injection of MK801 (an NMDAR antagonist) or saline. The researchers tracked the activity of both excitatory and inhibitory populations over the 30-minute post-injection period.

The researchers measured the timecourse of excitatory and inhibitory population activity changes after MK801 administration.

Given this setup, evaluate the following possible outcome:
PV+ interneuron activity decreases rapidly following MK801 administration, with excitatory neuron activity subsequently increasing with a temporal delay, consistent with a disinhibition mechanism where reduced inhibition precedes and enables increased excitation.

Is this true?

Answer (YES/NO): NO